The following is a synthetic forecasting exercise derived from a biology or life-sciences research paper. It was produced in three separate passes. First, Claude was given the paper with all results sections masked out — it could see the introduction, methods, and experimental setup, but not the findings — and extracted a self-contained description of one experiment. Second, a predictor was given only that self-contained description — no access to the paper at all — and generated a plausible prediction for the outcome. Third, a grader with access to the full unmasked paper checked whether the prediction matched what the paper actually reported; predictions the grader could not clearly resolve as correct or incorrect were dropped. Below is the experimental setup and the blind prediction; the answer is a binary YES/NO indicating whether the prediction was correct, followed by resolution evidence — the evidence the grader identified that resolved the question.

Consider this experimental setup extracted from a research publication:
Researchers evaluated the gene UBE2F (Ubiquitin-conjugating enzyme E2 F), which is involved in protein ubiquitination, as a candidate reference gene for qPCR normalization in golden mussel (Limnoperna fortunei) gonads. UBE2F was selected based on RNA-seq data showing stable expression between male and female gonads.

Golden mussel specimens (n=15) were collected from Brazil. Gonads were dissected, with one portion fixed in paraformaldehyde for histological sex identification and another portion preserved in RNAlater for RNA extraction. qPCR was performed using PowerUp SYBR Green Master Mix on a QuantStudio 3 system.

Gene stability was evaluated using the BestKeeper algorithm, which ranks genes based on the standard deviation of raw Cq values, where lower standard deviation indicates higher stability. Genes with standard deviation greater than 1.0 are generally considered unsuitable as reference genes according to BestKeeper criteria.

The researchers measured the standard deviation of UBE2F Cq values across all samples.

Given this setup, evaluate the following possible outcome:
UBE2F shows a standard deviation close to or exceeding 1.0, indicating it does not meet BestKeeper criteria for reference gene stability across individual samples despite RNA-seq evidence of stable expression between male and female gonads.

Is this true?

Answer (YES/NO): NO